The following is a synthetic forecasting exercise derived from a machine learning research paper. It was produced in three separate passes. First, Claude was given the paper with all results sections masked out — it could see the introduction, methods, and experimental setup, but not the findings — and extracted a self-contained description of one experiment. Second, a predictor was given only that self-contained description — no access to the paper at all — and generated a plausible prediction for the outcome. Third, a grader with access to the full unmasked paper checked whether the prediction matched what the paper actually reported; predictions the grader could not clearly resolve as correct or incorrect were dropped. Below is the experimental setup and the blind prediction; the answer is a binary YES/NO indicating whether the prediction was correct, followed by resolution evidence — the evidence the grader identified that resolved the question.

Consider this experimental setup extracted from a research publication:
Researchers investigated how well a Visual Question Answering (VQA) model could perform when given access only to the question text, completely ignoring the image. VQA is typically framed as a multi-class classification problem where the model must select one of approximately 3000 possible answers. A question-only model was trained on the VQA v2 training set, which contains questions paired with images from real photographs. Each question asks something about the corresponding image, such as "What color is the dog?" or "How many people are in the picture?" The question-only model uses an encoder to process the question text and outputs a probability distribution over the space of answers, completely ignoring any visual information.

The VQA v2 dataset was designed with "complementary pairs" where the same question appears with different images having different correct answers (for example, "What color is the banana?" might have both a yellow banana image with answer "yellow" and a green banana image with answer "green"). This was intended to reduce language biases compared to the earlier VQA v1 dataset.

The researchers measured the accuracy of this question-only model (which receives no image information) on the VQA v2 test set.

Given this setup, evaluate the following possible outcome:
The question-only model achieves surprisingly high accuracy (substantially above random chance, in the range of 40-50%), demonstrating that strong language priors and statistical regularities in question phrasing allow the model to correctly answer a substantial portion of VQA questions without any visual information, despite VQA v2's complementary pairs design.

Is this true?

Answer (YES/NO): YES